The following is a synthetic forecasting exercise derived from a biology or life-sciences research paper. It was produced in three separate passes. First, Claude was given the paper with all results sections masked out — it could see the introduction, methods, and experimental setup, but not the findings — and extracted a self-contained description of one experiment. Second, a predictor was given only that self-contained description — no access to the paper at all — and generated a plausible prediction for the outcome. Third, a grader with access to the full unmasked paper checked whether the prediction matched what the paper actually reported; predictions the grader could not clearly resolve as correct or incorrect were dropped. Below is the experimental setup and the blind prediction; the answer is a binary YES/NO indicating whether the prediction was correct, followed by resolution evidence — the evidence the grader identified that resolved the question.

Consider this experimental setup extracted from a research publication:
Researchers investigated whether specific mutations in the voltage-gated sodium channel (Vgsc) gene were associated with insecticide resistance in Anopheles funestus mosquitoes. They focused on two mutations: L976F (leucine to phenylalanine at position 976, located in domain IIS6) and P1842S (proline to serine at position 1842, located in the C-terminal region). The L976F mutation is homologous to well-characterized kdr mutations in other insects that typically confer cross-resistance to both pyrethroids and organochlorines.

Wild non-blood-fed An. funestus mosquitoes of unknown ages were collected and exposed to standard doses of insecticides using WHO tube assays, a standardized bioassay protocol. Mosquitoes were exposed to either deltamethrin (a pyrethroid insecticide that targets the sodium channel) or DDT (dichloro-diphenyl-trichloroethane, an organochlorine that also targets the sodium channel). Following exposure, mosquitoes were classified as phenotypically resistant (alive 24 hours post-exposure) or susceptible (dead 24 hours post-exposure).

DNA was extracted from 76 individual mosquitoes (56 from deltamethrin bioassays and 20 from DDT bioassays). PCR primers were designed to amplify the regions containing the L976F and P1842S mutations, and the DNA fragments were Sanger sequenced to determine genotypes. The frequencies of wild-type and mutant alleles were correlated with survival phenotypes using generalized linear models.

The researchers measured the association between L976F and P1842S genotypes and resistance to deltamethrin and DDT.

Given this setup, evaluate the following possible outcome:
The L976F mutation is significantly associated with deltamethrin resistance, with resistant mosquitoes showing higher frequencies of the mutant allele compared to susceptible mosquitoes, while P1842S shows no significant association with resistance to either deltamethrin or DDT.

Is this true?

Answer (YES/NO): NO